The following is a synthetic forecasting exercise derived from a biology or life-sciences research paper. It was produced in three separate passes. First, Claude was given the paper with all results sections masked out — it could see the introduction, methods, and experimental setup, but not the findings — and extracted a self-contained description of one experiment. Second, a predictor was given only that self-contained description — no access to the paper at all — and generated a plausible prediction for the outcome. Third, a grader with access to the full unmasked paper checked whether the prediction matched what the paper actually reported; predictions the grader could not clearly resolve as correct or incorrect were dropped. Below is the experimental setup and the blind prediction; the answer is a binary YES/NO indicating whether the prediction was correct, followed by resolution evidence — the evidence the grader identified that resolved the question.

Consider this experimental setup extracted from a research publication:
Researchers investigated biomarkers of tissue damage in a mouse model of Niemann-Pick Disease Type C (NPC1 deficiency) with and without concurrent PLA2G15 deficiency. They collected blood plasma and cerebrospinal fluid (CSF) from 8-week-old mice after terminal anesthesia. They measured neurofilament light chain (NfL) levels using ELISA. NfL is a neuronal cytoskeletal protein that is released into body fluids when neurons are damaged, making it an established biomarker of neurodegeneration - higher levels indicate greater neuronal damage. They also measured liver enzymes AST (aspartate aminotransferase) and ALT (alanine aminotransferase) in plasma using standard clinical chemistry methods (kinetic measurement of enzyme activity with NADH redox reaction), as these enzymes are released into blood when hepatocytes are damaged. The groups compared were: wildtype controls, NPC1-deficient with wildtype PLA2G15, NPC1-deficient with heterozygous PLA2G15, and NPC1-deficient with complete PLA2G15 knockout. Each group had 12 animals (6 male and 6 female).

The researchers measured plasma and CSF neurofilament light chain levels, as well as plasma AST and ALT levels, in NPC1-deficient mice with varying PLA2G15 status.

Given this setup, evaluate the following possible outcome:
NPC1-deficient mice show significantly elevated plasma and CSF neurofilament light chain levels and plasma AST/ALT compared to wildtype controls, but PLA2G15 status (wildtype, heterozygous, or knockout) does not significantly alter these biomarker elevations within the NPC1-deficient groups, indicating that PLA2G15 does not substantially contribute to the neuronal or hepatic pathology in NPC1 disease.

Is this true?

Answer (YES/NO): NO